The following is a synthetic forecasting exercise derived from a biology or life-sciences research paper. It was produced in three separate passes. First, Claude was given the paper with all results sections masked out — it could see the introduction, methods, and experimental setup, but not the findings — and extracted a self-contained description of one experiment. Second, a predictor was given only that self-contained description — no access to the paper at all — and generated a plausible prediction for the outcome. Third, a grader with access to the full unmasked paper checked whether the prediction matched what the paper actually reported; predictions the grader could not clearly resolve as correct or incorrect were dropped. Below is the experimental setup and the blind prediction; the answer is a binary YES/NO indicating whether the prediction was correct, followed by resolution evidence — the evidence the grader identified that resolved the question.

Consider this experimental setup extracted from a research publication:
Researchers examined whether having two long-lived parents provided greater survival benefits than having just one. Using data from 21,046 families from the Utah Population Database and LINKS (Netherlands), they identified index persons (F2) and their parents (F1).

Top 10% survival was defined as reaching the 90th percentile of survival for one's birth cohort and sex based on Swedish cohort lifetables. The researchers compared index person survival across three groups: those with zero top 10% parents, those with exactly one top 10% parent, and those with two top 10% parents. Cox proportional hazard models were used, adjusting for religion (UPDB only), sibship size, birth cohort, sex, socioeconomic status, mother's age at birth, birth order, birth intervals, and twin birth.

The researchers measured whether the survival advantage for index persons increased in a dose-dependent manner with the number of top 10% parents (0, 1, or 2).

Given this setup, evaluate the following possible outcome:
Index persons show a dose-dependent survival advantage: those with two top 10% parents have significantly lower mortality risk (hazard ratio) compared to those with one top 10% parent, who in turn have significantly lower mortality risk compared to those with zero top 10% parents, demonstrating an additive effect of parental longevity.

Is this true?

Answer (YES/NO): YES